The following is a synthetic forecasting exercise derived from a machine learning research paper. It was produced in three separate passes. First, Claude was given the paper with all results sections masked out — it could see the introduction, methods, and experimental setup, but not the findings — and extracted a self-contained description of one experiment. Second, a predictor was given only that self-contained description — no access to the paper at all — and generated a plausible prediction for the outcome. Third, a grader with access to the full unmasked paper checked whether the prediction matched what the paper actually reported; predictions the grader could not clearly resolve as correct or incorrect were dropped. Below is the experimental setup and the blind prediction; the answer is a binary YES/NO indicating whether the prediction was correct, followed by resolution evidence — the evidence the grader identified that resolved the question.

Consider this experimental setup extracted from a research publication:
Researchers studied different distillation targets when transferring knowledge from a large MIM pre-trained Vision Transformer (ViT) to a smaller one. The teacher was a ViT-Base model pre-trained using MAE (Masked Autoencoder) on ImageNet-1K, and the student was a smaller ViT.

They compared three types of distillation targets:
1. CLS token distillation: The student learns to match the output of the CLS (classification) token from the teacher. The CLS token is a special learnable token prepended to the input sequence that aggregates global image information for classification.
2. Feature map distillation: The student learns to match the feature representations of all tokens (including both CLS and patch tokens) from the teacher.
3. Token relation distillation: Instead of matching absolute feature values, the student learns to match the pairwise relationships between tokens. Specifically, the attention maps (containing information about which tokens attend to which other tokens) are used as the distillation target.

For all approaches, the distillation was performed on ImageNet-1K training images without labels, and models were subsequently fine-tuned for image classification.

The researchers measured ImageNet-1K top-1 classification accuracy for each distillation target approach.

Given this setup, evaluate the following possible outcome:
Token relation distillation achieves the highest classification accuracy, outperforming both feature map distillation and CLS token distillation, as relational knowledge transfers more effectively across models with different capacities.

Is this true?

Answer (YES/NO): YES